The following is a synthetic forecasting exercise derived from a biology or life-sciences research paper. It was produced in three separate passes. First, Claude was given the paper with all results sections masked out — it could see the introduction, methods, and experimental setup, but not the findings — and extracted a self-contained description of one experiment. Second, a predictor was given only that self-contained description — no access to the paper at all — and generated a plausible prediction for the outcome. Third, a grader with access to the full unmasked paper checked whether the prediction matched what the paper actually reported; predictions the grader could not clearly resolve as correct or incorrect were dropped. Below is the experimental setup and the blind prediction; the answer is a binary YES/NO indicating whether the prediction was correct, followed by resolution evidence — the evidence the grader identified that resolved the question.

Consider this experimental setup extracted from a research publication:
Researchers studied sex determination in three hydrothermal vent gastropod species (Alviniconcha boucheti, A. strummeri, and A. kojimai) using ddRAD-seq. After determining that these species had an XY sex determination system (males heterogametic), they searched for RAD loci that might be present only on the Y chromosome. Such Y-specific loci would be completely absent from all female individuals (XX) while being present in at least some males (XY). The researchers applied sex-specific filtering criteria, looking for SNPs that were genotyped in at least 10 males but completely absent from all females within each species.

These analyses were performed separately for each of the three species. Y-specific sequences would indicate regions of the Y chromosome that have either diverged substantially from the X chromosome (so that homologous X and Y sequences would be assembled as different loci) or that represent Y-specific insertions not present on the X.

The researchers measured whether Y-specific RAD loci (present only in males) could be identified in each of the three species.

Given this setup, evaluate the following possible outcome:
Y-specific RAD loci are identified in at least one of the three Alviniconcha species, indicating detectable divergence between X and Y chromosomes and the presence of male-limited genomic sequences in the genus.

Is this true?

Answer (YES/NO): YES